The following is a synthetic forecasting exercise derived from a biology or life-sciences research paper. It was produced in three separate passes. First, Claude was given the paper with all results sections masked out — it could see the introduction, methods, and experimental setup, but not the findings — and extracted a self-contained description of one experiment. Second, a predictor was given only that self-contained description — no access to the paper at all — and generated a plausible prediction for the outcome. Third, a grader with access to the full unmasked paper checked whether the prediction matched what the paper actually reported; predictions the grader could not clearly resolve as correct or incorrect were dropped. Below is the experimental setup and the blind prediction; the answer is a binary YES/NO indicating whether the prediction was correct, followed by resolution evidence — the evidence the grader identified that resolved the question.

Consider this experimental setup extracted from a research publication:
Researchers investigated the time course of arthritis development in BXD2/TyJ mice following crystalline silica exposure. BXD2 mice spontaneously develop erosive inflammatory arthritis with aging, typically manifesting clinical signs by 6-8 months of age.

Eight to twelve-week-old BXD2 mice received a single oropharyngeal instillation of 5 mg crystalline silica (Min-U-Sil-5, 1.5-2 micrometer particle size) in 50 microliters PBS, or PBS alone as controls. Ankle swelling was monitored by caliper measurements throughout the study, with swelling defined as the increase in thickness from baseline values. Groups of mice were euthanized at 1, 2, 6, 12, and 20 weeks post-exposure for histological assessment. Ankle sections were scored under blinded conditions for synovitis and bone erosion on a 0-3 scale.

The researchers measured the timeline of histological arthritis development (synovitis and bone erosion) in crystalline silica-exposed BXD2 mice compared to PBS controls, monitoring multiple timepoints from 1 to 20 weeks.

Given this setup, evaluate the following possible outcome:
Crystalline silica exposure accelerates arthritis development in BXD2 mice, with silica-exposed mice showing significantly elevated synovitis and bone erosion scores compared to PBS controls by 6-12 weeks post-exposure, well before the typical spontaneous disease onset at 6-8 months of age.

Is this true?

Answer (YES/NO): NO